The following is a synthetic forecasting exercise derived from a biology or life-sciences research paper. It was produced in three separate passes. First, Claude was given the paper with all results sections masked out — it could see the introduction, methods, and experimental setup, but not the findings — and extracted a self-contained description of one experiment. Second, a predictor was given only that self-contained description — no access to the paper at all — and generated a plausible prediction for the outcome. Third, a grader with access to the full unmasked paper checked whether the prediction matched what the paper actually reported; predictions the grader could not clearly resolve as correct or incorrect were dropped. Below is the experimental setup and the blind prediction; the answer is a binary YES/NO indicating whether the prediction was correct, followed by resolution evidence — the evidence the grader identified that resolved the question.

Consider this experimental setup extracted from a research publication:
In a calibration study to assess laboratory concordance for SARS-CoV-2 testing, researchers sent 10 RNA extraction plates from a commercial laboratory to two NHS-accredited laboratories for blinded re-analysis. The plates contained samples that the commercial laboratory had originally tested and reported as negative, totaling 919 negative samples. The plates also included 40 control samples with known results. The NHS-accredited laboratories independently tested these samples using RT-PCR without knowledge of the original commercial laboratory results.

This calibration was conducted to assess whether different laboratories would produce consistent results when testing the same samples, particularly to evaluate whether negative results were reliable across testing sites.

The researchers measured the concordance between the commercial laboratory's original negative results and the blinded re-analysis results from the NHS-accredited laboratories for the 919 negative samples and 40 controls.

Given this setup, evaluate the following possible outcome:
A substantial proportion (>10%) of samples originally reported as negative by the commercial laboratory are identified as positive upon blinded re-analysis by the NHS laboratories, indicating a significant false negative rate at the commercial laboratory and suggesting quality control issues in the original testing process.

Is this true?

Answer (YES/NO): NO